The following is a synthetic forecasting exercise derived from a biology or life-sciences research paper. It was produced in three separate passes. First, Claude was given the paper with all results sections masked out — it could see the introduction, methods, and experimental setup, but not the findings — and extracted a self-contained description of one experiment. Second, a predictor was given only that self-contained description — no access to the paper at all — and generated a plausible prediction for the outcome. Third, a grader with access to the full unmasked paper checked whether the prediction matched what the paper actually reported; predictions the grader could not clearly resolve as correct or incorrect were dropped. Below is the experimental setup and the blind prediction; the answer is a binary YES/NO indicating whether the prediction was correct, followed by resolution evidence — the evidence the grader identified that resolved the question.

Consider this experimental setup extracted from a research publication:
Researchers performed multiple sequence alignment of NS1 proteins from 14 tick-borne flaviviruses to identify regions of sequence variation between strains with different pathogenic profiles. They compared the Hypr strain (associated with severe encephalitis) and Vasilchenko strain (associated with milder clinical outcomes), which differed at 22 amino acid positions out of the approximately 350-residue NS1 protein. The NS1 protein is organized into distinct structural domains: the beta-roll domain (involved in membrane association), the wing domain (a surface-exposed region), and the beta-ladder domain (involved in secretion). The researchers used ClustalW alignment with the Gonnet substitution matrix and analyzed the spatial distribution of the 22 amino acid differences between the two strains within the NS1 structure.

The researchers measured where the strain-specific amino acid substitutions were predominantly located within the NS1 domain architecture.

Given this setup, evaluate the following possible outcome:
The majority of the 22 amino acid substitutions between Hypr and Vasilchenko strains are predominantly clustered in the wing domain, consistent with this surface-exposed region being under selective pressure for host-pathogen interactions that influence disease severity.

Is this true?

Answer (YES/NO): NO